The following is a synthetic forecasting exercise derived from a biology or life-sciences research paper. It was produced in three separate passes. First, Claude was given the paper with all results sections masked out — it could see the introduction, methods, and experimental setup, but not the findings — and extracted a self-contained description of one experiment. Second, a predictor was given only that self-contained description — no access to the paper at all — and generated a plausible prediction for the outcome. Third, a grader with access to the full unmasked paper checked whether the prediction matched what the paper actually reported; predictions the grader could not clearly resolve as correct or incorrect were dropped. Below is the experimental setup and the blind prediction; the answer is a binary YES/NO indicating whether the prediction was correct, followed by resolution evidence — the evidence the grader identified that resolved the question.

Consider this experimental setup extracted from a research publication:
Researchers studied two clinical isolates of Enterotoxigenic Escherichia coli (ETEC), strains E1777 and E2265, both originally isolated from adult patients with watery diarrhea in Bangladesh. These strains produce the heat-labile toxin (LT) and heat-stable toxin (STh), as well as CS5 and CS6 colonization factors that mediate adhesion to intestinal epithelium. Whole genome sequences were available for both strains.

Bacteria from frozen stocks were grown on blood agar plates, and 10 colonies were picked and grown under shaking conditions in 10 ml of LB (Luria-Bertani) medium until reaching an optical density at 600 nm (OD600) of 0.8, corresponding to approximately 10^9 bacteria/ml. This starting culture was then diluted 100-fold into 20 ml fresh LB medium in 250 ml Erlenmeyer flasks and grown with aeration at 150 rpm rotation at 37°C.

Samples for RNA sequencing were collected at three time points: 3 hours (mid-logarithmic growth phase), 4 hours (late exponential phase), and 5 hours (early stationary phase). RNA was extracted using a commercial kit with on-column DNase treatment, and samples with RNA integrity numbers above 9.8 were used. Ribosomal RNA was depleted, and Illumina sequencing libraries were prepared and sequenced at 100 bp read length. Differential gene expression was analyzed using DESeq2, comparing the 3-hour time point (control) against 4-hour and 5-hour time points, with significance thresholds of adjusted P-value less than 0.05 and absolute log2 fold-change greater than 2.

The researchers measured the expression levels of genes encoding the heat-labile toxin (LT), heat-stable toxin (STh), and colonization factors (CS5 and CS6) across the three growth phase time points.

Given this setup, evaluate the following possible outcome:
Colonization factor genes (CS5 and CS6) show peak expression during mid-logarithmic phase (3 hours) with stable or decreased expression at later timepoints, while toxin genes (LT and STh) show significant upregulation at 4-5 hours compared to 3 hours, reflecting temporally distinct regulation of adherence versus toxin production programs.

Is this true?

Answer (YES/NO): NO